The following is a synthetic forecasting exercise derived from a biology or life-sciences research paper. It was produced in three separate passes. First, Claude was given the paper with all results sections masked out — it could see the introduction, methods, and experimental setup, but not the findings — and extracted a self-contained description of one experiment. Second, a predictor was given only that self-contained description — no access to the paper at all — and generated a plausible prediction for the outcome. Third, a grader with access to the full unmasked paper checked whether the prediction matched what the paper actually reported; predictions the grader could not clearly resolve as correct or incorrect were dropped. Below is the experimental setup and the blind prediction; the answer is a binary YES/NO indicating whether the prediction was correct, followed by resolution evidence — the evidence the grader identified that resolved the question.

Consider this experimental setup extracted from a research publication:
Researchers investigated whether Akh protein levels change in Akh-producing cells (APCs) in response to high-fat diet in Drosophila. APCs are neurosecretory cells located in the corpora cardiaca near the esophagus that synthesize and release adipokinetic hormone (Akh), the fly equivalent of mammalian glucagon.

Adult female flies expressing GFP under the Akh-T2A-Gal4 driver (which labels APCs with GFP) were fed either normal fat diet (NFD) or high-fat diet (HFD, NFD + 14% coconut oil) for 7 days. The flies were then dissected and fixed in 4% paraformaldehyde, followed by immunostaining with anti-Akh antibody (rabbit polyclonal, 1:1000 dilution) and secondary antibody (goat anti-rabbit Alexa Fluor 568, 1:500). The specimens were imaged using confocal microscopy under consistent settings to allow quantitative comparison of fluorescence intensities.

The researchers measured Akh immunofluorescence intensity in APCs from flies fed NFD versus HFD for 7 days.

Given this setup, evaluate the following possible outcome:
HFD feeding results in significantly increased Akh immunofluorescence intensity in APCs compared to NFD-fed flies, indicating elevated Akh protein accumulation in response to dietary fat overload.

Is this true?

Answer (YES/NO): YES